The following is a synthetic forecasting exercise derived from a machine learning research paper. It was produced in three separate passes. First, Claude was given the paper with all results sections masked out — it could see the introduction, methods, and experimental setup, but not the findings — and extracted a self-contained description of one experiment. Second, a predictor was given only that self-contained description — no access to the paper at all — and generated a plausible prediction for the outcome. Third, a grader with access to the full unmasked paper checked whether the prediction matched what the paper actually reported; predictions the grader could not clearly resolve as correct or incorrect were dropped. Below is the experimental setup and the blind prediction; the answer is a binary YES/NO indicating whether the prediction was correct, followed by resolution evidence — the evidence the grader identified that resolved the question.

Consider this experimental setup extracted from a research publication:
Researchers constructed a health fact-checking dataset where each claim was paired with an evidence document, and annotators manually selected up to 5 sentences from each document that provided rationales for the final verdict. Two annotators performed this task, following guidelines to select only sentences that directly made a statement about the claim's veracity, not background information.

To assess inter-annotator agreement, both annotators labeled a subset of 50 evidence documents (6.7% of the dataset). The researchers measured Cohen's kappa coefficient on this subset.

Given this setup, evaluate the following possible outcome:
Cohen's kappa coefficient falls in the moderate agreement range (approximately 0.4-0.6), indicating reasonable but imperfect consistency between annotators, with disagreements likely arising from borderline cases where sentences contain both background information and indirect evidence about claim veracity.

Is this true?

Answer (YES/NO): NO